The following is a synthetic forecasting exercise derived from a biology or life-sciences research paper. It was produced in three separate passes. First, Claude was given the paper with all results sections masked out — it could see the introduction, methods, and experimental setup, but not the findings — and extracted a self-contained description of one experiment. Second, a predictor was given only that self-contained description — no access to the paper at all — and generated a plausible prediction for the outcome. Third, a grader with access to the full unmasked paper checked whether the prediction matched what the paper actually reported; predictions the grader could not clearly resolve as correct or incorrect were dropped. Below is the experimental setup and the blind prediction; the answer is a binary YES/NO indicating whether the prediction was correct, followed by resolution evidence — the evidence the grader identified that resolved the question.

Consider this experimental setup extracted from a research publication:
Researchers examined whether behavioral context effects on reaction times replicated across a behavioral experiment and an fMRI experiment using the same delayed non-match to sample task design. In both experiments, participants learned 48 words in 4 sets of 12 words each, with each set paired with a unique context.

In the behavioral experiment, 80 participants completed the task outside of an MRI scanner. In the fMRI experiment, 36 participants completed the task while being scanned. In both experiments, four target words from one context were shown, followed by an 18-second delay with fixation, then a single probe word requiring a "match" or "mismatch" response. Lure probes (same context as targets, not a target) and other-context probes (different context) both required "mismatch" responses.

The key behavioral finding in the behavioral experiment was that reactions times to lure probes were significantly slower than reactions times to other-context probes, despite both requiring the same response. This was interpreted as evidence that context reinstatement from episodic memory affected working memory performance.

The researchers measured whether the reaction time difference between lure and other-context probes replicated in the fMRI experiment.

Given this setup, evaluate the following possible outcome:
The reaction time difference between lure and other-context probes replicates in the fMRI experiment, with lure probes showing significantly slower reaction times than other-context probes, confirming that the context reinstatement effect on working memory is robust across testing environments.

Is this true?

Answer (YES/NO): NO